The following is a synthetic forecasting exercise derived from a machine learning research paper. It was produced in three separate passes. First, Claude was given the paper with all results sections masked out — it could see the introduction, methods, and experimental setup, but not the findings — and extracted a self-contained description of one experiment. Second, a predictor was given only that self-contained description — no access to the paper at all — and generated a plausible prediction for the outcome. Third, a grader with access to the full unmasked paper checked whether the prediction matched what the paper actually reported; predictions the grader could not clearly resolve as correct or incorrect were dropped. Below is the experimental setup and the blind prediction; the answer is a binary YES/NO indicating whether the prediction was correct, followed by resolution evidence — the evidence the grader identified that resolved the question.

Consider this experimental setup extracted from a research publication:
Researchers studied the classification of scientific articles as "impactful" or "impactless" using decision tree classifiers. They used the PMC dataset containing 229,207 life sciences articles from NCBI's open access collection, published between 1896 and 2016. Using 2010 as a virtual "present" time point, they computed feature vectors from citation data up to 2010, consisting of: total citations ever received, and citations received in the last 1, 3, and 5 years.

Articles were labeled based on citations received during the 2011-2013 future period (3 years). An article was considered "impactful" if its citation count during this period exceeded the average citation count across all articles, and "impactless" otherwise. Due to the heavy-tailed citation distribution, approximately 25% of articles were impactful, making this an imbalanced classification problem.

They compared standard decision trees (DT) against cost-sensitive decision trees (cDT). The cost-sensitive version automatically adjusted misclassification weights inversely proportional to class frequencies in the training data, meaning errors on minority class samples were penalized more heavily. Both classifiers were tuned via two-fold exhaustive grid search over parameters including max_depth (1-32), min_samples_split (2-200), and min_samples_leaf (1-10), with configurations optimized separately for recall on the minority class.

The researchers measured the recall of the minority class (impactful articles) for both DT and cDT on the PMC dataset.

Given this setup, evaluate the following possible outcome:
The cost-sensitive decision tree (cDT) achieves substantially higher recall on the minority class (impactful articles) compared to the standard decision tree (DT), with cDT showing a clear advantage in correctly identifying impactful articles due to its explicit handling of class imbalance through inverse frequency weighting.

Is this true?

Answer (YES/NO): YES